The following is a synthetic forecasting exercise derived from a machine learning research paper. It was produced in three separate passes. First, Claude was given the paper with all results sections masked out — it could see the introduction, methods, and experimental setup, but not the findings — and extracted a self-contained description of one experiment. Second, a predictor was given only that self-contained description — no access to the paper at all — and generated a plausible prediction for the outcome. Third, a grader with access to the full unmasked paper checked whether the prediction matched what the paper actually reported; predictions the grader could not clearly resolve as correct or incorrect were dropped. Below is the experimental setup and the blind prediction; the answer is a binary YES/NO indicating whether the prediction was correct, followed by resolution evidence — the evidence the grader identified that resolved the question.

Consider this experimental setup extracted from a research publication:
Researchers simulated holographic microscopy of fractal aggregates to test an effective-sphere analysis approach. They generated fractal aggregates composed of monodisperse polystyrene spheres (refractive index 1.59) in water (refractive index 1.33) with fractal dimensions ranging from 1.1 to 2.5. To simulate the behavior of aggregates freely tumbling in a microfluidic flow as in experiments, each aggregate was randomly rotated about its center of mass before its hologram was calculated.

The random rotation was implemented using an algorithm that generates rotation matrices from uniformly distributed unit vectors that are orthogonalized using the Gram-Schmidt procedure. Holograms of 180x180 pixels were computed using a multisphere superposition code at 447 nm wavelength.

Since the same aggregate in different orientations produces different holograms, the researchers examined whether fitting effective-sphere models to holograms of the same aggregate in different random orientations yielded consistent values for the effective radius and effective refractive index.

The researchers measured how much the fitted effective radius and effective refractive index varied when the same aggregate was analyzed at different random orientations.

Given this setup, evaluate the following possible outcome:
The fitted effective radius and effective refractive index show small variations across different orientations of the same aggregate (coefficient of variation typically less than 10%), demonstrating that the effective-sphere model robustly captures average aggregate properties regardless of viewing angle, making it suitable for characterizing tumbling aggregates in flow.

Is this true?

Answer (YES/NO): NO